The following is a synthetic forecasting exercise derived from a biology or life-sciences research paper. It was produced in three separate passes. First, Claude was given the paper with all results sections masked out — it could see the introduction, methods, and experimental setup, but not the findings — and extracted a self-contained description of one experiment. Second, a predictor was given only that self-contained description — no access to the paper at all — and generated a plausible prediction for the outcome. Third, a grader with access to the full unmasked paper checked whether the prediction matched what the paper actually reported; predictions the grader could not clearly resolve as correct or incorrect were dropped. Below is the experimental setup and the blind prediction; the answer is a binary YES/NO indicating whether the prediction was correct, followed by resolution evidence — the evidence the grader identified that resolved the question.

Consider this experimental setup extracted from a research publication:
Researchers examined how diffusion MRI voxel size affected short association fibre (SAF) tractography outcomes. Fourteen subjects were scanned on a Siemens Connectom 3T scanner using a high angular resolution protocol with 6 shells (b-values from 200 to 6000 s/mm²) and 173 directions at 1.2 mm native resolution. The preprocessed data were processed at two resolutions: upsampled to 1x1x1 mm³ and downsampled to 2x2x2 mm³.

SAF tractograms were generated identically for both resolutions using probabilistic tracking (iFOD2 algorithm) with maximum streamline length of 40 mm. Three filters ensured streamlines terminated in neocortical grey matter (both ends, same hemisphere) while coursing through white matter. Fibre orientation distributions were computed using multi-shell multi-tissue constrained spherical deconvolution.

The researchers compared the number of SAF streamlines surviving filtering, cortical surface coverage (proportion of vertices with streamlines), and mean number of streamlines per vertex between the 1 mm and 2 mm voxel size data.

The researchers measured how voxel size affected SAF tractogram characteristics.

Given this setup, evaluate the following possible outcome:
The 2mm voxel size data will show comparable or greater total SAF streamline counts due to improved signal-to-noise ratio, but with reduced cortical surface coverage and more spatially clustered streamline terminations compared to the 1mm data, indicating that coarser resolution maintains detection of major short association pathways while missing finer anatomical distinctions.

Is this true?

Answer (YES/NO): NO